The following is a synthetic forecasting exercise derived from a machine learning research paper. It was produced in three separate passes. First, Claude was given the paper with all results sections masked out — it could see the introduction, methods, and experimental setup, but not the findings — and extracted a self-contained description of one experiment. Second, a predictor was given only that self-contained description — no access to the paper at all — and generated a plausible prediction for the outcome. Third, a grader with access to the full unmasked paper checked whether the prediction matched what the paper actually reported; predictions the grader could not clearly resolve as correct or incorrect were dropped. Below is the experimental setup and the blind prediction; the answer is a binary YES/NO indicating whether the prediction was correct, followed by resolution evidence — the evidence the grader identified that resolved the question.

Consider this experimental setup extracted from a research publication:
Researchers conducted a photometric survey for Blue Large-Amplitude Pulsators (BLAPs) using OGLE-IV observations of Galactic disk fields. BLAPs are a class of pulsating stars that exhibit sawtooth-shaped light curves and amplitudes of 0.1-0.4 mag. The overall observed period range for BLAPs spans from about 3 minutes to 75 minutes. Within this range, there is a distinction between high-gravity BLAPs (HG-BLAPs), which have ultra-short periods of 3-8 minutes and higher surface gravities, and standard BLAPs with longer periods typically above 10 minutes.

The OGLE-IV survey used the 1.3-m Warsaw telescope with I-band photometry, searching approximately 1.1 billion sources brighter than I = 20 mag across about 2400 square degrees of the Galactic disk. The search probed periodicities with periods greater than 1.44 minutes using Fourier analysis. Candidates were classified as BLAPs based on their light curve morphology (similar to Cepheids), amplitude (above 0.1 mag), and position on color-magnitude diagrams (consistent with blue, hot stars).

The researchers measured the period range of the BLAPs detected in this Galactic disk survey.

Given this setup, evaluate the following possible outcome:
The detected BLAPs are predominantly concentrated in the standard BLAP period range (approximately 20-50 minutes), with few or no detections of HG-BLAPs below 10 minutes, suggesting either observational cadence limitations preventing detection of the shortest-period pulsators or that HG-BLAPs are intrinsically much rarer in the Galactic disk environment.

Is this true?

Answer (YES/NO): YES